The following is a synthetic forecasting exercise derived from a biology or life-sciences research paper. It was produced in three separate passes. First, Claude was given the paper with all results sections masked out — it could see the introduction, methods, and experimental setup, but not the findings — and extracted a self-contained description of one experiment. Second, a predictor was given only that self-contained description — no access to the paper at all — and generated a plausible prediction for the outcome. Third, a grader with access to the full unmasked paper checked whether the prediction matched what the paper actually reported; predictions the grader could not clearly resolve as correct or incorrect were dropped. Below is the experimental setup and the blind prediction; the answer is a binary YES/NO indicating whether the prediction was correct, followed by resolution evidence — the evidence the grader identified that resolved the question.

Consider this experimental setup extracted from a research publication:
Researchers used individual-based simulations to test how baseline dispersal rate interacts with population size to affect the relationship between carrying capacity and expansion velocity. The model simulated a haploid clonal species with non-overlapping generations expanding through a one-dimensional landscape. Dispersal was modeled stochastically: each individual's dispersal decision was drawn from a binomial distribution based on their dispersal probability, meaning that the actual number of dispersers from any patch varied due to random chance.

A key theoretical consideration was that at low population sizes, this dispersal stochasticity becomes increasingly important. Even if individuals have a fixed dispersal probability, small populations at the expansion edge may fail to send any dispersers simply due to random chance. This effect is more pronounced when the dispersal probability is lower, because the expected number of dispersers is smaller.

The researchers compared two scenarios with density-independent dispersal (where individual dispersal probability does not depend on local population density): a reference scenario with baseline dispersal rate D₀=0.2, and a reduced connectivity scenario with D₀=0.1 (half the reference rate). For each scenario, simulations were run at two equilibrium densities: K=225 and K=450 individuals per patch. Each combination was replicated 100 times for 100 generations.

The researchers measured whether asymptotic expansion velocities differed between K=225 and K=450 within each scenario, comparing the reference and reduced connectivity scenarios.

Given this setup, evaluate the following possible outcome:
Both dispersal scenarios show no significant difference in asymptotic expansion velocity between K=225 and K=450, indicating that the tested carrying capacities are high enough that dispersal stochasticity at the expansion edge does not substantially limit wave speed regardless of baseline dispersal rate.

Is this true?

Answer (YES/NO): NO